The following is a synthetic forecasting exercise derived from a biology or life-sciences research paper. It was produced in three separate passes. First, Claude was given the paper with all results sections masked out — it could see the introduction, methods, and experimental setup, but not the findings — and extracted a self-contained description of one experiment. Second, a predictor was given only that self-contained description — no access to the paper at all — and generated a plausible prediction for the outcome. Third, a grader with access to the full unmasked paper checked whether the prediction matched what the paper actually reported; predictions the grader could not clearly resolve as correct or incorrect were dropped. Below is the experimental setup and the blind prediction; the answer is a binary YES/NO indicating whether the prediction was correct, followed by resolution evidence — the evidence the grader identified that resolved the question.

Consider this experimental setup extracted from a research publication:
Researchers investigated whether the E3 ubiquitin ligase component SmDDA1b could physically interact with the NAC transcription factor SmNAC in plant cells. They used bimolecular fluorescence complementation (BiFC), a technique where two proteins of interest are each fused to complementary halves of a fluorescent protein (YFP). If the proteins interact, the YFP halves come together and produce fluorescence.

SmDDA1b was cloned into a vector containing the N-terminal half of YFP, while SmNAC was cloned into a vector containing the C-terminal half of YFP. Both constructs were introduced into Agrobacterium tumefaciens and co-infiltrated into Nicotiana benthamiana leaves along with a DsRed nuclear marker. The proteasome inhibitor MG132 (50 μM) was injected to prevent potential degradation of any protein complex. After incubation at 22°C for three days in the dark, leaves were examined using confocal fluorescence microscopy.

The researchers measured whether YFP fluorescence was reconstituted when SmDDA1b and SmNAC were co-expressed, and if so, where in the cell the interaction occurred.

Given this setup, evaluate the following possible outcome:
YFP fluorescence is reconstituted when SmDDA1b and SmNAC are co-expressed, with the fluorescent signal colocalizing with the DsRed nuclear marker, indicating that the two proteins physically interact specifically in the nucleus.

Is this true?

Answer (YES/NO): YES